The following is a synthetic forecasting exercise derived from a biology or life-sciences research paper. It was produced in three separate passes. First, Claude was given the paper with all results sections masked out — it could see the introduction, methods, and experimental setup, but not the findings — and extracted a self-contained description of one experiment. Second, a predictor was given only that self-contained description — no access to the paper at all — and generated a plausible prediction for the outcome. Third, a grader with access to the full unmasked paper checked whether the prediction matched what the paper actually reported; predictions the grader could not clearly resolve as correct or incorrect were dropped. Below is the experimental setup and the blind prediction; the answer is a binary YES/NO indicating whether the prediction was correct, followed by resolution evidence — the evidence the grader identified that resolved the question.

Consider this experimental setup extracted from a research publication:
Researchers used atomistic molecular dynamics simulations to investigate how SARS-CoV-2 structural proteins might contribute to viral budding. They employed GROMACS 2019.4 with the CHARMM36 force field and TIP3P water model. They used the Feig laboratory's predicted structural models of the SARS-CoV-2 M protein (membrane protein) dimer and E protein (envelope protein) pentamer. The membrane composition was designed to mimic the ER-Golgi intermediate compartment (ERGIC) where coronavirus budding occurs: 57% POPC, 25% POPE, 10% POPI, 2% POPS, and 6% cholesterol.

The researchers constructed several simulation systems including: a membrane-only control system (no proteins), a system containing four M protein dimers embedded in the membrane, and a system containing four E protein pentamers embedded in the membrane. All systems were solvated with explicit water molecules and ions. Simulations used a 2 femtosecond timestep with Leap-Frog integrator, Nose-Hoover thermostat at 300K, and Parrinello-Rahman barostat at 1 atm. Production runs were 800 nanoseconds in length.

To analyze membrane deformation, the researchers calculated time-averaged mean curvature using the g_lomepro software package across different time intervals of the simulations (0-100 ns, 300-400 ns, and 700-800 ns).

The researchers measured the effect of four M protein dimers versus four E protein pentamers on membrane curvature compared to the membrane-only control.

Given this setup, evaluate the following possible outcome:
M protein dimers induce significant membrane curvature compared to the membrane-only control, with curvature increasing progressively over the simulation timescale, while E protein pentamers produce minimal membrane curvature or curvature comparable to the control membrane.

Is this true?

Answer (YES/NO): YES